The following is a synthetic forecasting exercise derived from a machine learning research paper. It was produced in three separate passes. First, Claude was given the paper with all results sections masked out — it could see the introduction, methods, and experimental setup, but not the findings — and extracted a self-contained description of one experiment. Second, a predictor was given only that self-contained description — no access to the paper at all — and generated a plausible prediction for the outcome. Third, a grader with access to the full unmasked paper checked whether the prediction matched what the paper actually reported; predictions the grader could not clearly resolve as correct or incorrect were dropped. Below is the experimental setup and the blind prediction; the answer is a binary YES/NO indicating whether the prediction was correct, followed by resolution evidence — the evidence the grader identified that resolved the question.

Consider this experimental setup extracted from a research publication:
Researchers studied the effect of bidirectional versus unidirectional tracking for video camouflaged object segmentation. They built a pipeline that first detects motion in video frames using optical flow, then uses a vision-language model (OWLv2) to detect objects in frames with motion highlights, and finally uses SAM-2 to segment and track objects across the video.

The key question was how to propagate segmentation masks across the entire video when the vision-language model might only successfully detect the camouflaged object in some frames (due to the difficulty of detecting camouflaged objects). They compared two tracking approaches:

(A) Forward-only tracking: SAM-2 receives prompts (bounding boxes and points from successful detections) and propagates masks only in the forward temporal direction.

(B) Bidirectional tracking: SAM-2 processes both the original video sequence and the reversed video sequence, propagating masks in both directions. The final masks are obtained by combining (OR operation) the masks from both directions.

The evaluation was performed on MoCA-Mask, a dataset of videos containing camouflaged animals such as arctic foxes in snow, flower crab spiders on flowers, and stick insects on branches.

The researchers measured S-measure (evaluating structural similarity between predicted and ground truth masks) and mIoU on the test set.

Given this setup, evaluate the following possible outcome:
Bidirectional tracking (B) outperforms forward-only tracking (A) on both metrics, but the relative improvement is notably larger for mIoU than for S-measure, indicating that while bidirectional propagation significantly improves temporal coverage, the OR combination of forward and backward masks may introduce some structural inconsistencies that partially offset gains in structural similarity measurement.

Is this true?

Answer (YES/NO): YES